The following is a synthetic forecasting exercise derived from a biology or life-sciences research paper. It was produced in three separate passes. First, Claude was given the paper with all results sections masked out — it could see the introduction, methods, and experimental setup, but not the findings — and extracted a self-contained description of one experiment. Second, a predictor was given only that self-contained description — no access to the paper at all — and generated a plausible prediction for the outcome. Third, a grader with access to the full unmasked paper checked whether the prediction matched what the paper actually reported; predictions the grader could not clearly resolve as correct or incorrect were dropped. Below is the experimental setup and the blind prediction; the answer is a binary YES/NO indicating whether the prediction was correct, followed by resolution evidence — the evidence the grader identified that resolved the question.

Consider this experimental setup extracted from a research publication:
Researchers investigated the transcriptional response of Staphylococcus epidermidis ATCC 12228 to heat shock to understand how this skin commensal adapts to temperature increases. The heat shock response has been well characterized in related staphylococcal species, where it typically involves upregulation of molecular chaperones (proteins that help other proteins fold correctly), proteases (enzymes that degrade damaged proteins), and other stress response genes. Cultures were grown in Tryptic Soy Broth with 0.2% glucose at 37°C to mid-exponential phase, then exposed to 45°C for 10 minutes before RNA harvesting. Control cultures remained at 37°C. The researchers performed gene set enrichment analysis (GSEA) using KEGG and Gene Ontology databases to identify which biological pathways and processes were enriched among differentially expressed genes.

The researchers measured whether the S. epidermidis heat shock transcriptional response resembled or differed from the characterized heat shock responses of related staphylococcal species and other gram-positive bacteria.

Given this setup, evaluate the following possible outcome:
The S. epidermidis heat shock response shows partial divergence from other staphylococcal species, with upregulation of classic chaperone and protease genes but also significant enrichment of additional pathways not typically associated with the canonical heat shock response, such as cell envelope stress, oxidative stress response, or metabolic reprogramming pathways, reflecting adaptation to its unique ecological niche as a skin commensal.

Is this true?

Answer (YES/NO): NO